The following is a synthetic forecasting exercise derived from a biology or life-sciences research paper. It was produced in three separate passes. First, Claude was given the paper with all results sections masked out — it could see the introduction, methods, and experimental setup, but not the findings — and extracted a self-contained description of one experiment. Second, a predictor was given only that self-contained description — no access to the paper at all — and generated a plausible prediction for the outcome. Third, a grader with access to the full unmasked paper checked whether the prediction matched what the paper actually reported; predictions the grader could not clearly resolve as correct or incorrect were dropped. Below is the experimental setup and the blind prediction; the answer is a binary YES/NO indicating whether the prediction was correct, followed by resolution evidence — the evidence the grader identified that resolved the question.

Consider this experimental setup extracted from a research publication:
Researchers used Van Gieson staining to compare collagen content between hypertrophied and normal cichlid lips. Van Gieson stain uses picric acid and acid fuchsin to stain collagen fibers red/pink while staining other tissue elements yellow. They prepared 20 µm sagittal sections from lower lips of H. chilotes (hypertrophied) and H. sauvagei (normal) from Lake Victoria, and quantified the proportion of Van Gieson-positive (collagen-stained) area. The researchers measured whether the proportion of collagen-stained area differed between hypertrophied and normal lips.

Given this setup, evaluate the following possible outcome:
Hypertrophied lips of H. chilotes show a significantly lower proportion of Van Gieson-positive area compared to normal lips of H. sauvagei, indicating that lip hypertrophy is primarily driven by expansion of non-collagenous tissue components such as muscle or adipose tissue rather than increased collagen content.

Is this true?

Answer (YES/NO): NO